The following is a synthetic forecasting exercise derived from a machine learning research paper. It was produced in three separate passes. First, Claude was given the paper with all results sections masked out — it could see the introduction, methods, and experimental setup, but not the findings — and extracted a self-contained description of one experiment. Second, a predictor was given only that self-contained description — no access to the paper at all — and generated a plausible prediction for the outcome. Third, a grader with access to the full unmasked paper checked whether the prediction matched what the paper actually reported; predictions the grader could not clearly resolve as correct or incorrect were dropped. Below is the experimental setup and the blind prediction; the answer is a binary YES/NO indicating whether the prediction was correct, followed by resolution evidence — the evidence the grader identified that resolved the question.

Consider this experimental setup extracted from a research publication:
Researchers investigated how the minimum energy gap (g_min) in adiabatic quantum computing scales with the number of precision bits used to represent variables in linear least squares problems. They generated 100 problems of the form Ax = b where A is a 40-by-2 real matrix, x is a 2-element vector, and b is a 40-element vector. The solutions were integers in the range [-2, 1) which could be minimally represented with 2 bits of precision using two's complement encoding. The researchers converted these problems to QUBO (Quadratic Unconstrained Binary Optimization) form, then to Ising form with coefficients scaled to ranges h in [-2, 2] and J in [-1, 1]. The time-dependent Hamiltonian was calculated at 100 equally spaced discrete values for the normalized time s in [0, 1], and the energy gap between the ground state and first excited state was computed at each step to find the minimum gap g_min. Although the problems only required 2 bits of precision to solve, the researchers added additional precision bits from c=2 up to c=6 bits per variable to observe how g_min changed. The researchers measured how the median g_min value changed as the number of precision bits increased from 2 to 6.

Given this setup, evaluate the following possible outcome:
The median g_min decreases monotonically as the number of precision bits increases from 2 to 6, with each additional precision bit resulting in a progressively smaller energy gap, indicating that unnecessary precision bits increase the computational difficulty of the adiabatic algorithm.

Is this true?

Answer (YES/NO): YES